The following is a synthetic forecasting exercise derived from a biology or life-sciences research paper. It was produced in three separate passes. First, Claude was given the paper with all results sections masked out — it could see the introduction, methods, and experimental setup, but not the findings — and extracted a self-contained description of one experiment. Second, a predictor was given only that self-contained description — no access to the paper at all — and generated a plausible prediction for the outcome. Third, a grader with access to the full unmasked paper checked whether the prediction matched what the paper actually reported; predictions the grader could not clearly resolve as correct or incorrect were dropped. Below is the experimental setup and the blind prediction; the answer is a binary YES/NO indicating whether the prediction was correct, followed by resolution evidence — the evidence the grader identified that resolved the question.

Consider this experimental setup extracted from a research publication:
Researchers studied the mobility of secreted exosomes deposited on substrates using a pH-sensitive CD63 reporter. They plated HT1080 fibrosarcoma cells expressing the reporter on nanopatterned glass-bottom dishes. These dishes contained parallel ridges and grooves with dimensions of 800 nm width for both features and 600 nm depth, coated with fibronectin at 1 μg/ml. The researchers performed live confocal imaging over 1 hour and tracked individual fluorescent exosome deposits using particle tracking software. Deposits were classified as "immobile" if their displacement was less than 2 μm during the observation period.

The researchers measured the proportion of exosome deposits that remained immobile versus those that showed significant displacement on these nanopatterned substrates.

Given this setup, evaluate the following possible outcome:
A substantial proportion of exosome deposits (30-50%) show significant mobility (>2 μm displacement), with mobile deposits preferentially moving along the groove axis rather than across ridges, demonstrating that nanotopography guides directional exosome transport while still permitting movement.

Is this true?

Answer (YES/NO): NO